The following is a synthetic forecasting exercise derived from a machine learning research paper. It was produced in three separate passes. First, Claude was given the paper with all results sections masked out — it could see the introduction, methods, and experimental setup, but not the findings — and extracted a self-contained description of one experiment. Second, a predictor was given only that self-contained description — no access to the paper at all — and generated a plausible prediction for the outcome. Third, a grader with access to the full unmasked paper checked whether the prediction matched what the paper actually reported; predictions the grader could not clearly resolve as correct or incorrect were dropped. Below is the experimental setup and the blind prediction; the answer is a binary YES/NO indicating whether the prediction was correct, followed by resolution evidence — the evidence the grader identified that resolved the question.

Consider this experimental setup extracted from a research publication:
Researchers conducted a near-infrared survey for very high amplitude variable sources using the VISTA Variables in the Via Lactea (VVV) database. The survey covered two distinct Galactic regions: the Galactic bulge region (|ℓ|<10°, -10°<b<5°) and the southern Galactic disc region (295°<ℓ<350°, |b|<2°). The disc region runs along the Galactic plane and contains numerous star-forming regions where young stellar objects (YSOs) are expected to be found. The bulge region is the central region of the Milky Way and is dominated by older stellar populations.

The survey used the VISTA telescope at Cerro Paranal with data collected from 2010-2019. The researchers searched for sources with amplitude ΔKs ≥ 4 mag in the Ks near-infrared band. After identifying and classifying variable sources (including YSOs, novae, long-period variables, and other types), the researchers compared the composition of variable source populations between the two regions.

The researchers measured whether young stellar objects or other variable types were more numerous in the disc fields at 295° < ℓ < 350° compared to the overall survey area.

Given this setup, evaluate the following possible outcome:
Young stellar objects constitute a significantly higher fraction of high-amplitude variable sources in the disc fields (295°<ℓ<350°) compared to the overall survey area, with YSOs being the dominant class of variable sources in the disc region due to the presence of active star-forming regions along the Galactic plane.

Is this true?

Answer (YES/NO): NO